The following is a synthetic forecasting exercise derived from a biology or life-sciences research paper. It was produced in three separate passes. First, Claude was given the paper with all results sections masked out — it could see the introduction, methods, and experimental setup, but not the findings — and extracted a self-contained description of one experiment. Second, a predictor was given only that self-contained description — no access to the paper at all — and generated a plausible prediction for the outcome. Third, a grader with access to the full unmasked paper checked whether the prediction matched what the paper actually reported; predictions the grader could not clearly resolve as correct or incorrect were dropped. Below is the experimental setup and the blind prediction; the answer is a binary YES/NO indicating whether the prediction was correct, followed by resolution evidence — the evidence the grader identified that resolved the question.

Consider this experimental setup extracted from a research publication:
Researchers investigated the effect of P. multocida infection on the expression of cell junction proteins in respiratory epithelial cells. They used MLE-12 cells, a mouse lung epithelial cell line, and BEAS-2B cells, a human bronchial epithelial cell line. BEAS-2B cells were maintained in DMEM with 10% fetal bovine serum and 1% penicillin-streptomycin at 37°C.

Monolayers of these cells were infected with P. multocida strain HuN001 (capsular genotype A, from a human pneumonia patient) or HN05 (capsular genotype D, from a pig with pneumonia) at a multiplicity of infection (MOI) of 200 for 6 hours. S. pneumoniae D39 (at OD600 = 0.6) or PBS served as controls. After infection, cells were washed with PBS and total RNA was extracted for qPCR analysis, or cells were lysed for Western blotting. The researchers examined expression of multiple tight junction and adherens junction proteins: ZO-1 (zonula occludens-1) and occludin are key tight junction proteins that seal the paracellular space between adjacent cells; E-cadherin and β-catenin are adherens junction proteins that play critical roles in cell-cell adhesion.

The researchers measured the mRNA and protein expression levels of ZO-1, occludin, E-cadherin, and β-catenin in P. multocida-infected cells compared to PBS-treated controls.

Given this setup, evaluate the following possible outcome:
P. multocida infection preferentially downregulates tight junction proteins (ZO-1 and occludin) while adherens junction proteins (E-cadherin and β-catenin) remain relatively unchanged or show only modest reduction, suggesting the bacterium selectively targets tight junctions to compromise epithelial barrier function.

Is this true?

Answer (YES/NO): NO